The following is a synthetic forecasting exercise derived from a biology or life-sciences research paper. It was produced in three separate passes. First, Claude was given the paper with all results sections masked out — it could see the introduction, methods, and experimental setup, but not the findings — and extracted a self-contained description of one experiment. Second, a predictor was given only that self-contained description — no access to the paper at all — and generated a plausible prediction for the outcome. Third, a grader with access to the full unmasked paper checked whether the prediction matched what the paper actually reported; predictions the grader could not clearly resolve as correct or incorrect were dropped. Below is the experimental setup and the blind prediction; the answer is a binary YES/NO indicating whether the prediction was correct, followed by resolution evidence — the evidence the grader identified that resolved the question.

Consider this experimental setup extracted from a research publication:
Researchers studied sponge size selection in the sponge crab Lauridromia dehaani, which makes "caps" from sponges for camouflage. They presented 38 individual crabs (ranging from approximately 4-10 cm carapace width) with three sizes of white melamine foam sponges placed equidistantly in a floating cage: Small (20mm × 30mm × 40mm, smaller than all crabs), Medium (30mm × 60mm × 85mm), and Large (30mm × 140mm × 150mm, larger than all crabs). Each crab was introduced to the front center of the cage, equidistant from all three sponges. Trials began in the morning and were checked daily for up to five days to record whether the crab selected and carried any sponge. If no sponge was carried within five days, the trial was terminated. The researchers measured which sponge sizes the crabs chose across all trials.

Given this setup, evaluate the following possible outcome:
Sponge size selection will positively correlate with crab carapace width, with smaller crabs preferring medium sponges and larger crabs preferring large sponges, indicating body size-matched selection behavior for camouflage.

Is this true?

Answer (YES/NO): YES